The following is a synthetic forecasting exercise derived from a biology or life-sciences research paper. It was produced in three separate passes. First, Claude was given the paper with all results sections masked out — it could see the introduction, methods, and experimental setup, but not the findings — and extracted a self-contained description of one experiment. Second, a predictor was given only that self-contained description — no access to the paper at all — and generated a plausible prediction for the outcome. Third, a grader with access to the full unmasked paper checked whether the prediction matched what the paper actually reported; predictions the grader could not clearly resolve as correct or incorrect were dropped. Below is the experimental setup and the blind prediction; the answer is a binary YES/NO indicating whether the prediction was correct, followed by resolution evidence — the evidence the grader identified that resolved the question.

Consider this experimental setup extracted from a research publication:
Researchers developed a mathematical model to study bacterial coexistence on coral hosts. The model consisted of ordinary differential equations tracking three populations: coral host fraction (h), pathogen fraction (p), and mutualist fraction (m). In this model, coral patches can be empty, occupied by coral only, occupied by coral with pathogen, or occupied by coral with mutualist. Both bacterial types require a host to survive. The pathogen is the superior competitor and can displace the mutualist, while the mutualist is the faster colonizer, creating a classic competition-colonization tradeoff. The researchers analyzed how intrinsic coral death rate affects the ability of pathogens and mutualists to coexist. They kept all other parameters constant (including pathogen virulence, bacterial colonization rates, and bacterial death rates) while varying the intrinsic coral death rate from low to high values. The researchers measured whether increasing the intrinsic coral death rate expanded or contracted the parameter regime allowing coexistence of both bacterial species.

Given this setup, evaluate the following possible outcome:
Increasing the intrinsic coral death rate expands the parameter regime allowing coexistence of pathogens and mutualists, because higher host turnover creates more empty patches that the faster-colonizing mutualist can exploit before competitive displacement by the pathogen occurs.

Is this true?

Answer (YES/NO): YES